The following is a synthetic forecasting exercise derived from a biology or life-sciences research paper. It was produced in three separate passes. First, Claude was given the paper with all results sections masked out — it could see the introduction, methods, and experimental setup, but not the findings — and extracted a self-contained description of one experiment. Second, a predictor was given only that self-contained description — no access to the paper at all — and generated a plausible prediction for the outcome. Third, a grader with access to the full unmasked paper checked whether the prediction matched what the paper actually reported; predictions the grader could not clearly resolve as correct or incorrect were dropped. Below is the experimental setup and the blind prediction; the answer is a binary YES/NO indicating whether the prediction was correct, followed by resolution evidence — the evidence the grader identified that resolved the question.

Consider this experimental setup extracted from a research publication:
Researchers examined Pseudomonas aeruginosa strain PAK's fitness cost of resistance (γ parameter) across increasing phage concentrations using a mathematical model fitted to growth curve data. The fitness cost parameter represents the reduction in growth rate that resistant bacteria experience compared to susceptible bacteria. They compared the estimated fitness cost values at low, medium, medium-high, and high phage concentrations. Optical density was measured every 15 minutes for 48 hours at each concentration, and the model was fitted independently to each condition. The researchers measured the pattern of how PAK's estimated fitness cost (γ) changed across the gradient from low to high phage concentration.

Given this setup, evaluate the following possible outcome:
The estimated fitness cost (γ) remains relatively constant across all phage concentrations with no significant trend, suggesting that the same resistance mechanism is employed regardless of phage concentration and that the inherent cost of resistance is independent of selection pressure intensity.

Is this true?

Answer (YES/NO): NO